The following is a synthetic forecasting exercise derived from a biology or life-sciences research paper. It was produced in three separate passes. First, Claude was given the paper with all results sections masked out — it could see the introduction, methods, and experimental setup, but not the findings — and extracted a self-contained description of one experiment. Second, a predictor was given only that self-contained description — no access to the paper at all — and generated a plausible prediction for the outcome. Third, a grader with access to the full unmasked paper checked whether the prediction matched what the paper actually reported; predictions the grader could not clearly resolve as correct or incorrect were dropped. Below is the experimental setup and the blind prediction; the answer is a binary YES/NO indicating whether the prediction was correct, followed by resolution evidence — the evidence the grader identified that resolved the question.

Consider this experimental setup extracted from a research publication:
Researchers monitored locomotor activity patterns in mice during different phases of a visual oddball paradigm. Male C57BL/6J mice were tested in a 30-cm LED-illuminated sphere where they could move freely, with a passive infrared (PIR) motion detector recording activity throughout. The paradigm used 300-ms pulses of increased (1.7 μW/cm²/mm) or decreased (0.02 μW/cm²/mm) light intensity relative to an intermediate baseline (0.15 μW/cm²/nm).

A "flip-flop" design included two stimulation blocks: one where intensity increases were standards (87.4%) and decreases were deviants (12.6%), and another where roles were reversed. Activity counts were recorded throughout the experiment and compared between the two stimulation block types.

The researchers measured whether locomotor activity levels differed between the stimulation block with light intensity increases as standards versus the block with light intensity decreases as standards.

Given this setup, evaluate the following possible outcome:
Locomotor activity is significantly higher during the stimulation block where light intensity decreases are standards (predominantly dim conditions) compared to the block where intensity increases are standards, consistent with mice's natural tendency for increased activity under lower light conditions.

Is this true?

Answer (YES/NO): NO